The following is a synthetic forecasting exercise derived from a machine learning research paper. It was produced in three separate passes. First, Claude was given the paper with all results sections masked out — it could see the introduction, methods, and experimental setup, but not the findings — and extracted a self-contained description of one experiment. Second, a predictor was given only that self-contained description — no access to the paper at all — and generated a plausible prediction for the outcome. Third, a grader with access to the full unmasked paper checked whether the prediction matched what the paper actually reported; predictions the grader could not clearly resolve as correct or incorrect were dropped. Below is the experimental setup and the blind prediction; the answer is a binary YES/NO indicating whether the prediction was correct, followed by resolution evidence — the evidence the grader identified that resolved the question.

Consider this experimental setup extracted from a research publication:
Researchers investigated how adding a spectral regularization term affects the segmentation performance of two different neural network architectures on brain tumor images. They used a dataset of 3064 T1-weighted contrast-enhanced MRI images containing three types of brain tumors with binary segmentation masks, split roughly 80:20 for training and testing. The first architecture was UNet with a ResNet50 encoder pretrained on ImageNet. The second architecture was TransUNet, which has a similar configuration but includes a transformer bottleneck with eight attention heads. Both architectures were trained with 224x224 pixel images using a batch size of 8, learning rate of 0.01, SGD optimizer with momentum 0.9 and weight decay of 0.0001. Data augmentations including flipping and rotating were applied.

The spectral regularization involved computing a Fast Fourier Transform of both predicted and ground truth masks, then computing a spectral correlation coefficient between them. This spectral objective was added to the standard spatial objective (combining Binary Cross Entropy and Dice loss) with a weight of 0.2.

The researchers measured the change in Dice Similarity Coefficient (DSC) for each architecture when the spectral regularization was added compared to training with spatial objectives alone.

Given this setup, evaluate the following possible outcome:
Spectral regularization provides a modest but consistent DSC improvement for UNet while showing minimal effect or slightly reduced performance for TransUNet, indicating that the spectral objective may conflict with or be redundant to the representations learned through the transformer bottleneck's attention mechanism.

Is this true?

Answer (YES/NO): NO